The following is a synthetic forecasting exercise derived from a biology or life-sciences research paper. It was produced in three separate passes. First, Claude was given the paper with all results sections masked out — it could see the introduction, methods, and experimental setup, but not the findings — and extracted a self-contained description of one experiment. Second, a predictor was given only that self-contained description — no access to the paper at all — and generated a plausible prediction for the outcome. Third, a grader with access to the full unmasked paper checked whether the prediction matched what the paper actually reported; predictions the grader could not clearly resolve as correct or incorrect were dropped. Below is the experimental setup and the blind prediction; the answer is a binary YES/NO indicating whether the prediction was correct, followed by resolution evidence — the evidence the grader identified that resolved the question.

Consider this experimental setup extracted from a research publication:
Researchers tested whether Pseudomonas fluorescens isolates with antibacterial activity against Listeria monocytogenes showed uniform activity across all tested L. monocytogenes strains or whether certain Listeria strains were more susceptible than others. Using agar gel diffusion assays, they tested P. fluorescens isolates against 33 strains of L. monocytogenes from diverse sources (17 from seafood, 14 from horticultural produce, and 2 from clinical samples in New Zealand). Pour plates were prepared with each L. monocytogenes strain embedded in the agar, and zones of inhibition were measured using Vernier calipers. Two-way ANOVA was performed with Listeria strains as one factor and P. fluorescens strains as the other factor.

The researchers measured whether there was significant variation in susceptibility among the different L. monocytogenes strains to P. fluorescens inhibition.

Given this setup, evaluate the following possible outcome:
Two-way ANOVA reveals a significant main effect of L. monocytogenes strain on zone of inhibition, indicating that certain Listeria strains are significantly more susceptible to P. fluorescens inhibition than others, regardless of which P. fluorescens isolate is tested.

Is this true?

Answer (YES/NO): NO